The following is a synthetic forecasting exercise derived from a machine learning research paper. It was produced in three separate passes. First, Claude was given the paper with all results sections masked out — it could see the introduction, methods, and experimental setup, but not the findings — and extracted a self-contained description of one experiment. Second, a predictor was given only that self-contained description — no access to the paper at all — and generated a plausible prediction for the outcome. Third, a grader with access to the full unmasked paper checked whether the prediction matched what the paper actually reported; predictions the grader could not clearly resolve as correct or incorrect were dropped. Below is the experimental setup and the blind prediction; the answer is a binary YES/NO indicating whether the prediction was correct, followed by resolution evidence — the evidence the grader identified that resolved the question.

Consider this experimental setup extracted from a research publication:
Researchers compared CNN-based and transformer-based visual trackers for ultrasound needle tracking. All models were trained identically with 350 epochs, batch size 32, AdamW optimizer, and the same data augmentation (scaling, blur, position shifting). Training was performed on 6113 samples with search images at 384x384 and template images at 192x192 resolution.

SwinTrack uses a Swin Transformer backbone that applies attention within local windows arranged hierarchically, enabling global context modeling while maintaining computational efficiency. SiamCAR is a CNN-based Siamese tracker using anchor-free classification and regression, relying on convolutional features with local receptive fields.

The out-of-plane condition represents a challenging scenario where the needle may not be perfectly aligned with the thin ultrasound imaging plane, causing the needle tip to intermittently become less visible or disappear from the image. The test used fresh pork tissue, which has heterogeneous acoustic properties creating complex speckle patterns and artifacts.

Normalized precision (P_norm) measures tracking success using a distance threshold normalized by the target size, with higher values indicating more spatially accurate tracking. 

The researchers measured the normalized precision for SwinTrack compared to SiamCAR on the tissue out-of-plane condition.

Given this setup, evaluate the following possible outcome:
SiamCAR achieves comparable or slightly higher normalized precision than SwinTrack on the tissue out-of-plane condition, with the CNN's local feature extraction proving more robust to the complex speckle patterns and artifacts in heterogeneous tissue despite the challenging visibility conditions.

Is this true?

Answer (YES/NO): NO